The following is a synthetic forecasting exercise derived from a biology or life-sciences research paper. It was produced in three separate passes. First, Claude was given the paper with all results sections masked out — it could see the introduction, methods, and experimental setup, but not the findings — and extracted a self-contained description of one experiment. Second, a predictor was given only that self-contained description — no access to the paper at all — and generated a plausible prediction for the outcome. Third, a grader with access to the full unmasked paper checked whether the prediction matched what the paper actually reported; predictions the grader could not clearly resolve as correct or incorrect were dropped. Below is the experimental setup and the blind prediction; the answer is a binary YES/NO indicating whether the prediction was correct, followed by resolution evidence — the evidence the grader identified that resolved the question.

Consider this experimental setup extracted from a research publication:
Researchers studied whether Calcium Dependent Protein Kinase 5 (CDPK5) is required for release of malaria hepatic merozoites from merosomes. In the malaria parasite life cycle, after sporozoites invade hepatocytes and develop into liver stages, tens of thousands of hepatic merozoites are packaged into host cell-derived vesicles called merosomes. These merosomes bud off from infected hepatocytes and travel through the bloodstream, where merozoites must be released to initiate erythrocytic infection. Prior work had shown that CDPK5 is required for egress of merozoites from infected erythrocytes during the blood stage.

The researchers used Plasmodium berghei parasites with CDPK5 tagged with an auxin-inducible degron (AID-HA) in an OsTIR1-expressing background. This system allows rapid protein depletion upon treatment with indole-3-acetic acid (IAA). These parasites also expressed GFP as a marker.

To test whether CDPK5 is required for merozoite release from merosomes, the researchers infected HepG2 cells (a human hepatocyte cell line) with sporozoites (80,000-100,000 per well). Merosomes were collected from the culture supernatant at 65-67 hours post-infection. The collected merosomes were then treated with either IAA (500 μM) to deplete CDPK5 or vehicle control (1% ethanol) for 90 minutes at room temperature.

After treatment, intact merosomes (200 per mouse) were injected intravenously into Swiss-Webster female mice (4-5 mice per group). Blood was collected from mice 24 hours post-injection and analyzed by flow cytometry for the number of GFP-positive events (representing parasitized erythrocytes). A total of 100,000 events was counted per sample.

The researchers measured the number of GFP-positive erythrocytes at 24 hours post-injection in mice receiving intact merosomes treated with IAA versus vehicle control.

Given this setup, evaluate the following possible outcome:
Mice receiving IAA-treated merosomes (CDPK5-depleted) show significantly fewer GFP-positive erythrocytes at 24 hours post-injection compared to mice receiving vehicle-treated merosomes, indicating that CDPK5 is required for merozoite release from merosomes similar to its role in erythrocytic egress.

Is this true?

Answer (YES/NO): YES